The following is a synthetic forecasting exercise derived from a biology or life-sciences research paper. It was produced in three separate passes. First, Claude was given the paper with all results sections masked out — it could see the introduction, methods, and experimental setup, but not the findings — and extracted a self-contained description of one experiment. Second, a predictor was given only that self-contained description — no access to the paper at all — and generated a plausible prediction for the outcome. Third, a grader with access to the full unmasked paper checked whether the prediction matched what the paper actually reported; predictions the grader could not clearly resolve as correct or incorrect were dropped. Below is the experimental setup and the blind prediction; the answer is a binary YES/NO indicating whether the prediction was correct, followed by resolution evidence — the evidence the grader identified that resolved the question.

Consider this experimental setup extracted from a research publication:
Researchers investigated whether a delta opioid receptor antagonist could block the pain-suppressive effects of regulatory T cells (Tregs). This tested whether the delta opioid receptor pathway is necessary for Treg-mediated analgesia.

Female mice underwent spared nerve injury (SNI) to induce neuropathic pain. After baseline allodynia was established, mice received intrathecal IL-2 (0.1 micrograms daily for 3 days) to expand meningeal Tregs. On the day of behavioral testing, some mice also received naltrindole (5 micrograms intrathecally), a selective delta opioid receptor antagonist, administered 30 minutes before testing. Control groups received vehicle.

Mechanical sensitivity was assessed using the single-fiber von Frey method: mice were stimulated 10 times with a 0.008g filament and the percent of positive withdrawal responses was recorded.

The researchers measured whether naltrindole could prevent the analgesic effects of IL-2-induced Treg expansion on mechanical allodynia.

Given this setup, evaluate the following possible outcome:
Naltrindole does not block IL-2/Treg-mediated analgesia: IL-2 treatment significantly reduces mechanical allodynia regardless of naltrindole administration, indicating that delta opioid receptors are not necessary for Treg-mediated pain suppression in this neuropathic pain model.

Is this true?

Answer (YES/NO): NO